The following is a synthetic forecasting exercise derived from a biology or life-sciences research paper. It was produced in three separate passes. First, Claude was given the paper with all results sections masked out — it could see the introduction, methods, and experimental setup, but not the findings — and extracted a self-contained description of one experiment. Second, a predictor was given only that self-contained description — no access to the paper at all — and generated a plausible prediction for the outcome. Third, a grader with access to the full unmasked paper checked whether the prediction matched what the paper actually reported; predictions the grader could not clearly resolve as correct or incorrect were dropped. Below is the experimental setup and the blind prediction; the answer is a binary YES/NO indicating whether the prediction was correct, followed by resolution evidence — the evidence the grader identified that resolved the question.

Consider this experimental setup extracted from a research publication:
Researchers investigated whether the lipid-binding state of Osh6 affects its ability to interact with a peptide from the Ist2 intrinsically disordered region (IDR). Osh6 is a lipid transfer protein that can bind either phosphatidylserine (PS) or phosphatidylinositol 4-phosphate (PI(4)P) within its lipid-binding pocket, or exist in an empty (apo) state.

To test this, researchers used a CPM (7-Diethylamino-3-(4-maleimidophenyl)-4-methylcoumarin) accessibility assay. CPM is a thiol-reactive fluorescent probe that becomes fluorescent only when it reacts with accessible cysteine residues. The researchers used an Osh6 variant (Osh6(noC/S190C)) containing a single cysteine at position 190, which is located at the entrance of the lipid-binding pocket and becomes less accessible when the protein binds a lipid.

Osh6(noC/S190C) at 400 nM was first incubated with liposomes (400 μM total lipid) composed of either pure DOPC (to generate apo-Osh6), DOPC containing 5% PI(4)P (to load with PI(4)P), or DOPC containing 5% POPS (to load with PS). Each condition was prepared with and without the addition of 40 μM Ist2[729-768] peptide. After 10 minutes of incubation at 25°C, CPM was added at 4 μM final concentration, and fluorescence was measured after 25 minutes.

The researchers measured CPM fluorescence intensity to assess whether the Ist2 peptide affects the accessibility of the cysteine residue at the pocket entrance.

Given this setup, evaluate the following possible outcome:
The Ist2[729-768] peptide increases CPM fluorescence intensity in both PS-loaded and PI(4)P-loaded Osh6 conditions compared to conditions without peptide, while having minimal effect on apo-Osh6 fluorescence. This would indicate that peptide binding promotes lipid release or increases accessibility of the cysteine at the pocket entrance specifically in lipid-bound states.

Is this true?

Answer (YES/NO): NO